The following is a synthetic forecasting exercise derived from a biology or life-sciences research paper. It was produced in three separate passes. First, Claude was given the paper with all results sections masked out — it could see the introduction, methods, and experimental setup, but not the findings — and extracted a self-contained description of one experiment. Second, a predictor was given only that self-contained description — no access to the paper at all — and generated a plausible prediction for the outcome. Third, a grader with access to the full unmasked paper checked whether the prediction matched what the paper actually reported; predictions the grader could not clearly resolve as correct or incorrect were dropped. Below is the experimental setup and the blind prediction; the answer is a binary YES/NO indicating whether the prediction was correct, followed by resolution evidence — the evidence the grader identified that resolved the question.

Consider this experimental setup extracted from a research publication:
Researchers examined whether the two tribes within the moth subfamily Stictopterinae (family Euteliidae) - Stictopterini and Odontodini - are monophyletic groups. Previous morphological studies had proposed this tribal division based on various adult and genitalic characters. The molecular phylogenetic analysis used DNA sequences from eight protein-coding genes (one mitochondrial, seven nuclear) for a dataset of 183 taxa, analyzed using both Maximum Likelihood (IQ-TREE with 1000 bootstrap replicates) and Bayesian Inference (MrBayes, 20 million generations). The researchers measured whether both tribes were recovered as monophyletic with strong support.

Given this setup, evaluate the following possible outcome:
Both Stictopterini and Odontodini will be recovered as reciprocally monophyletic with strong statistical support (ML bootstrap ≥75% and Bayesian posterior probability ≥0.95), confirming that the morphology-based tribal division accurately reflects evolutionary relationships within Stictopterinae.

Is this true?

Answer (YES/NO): NO